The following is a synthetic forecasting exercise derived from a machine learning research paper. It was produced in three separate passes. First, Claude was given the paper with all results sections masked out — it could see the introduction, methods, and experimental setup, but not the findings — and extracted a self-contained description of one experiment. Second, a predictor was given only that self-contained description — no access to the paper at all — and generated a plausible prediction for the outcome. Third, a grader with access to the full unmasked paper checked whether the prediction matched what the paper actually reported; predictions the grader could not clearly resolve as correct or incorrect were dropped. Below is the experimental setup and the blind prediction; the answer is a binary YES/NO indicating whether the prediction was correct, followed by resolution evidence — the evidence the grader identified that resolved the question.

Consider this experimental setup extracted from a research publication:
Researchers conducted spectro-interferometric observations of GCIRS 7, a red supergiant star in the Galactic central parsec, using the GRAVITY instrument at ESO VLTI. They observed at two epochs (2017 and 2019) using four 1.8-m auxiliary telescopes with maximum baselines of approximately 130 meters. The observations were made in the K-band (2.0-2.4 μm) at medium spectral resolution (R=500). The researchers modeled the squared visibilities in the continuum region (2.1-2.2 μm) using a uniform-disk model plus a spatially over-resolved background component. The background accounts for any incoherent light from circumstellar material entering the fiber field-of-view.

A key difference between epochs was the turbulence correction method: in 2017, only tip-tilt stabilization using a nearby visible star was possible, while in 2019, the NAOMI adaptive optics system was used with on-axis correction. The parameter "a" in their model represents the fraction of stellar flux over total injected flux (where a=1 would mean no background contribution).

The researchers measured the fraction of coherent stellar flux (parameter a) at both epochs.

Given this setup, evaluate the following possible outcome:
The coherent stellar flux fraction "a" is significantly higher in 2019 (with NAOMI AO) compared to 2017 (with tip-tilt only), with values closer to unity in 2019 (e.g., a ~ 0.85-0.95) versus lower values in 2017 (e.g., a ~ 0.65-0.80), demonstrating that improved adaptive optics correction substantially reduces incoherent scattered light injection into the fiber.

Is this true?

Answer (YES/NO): NO